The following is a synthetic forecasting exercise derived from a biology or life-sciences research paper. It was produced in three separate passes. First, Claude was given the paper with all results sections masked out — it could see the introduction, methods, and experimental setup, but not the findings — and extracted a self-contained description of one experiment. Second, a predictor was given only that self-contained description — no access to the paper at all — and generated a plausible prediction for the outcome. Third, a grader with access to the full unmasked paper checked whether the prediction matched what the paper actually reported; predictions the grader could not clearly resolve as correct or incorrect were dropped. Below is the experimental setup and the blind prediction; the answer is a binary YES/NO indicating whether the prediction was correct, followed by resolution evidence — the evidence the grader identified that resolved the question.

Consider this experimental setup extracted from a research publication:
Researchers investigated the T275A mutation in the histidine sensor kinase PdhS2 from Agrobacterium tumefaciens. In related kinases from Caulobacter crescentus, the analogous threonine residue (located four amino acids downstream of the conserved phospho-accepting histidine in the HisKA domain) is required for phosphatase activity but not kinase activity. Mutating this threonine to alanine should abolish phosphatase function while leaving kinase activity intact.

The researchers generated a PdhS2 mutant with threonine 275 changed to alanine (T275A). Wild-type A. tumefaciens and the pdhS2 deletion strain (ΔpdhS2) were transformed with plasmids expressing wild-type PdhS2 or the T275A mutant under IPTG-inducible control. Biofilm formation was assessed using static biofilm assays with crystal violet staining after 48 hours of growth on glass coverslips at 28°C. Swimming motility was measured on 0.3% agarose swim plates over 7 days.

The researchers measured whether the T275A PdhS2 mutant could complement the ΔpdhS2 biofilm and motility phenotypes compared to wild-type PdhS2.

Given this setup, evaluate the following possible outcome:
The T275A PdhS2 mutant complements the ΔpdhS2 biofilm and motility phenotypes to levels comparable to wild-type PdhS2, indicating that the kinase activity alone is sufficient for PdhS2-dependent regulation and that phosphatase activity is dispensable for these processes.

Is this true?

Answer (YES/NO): NO